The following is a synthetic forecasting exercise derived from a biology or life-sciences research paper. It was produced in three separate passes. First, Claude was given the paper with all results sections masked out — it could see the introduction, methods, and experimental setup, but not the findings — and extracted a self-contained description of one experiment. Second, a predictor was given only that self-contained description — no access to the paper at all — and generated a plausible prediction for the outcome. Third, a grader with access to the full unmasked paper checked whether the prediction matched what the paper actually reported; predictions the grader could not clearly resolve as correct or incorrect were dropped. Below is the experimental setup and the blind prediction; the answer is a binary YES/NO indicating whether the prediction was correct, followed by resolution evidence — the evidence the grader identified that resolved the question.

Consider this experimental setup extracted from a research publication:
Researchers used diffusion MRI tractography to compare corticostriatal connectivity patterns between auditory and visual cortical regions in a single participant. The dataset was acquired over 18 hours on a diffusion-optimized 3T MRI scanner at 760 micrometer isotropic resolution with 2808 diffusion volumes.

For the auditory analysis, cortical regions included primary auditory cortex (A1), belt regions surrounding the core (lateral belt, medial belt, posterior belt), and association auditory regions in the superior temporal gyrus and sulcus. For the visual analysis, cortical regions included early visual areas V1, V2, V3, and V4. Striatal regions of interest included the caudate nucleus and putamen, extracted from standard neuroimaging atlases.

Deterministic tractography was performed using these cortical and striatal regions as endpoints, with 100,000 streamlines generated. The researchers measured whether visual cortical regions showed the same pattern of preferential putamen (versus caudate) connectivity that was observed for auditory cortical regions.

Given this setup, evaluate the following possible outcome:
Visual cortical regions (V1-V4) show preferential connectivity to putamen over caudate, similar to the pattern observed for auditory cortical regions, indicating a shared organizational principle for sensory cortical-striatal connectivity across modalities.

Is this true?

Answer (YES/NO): NO